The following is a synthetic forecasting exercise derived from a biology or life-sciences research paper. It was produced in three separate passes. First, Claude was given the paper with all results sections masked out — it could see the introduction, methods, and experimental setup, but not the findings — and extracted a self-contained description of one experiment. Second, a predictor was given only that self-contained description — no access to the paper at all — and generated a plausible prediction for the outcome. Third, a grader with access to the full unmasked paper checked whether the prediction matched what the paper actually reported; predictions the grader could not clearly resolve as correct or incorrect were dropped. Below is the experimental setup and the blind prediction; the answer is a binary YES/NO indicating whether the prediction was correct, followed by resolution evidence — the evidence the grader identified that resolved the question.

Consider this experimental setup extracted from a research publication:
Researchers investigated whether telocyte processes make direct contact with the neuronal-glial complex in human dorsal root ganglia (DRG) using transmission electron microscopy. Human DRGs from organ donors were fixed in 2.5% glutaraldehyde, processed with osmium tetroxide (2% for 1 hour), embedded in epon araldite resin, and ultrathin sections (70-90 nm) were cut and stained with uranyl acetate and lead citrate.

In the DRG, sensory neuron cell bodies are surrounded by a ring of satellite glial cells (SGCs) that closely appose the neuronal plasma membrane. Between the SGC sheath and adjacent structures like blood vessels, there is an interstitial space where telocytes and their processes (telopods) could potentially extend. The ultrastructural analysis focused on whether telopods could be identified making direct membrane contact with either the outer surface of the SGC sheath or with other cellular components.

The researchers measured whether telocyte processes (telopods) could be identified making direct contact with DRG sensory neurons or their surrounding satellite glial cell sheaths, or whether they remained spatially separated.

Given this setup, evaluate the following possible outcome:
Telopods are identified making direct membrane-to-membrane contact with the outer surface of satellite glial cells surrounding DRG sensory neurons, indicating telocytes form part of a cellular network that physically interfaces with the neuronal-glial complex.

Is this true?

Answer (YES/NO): NO